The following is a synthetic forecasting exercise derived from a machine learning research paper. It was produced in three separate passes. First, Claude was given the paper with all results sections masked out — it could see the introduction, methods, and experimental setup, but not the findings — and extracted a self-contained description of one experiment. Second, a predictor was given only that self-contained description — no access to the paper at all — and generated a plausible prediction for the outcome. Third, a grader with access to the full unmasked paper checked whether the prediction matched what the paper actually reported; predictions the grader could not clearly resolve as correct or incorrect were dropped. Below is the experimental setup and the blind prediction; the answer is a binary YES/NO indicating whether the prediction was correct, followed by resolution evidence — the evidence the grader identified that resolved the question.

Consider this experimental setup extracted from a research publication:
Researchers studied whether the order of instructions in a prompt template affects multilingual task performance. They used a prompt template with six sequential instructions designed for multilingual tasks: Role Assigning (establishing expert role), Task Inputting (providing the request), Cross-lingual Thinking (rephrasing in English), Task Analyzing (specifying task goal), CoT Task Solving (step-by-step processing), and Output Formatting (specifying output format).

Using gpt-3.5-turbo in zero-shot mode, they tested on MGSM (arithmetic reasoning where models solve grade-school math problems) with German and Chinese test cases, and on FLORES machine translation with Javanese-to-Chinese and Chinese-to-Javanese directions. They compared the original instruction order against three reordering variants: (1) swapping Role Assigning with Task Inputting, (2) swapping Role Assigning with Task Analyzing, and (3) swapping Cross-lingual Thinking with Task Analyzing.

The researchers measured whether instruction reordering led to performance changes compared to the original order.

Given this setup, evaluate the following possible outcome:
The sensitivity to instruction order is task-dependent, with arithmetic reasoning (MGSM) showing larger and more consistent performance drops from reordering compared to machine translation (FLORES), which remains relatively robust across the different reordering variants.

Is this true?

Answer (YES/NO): NO